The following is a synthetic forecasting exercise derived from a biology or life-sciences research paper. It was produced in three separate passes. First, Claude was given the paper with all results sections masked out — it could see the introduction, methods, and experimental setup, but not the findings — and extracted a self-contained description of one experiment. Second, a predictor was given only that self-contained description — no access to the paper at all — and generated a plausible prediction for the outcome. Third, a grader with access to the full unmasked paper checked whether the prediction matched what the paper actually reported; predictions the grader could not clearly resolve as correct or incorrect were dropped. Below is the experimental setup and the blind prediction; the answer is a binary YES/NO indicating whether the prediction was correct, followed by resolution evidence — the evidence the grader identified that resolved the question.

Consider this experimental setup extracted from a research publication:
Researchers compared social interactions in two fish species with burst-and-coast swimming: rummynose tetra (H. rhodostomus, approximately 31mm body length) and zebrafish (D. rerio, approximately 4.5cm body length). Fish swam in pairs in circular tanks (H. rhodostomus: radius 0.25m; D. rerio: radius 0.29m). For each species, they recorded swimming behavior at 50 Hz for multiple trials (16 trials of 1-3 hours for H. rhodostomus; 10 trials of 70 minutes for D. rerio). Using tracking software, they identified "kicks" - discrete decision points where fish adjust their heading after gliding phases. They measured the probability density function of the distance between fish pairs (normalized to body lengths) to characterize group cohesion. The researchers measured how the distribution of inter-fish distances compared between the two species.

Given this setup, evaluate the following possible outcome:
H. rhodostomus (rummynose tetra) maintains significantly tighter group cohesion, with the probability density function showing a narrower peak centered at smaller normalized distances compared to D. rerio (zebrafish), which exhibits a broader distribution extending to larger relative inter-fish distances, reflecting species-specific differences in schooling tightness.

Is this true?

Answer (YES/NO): YES